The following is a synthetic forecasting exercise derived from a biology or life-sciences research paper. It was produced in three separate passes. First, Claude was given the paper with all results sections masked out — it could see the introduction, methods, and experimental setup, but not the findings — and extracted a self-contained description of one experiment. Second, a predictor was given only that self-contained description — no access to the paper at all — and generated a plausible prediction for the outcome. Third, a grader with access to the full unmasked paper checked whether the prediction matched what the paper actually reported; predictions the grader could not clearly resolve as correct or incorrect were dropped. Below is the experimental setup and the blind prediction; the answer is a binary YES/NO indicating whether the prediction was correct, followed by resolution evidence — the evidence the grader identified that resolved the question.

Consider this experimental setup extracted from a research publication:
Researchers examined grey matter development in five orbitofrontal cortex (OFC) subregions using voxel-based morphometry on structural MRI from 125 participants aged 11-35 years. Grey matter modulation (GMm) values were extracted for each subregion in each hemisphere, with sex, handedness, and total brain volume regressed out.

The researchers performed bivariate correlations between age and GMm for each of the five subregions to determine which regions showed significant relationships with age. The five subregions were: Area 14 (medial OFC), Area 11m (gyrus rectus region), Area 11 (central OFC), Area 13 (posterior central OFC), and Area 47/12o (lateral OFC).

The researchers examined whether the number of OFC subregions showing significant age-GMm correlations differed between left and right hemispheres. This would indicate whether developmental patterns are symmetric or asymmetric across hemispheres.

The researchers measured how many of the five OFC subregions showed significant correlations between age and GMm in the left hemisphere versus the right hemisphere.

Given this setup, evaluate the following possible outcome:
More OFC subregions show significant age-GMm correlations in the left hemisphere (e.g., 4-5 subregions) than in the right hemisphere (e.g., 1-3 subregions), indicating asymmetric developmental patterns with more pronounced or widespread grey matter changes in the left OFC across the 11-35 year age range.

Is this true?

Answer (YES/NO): YES